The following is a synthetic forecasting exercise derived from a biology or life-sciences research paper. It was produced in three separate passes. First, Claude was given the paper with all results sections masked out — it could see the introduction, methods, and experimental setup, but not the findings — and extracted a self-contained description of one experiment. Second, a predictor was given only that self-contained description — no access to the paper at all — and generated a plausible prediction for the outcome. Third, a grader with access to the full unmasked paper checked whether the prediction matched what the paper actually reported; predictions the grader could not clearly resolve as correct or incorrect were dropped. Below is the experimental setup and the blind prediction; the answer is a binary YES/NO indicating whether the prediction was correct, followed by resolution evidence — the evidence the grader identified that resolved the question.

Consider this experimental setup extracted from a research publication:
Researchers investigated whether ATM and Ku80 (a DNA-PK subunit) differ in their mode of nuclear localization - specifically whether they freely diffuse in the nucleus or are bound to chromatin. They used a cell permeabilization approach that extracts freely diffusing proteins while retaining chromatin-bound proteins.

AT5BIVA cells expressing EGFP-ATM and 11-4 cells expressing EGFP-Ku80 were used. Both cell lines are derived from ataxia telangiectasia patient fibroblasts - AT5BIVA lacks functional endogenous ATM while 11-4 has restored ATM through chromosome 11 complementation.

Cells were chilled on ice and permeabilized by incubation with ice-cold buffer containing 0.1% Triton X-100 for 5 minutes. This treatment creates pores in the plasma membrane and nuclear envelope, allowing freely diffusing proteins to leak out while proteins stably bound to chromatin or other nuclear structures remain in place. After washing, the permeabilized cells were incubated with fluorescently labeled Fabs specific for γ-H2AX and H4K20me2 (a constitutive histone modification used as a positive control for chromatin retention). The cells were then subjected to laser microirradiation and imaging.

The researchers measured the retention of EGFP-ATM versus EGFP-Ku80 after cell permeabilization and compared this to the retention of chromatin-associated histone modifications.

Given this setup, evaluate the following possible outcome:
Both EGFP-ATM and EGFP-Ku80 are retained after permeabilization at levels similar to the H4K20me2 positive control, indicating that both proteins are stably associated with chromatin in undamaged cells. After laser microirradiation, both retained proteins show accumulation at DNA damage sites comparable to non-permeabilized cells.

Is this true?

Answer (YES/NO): NO